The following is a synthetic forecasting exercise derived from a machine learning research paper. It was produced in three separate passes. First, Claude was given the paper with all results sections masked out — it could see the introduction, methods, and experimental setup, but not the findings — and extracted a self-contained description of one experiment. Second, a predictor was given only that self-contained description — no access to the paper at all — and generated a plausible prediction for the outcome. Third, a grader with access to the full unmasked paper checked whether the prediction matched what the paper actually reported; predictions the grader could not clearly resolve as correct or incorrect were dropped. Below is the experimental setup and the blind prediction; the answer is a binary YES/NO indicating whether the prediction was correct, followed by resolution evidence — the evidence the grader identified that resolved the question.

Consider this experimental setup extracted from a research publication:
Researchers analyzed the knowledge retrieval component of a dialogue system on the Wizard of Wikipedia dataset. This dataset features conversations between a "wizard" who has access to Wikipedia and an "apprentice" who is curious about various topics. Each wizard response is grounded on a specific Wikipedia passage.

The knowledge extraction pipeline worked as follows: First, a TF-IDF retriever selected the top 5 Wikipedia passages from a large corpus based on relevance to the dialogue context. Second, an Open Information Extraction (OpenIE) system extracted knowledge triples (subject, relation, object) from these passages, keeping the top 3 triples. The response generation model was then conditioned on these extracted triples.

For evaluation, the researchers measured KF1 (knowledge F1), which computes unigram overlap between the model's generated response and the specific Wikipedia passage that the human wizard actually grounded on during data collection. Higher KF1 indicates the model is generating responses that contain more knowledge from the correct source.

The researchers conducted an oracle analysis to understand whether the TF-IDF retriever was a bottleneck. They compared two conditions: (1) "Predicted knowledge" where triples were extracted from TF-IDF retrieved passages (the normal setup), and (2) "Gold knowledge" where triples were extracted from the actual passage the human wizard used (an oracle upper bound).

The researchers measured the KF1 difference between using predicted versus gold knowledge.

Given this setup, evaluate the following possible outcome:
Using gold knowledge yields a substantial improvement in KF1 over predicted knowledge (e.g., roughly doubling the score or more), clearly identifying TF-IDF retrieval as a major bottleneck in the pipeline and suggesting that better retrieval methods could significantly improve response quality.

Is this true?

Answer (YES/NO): YES